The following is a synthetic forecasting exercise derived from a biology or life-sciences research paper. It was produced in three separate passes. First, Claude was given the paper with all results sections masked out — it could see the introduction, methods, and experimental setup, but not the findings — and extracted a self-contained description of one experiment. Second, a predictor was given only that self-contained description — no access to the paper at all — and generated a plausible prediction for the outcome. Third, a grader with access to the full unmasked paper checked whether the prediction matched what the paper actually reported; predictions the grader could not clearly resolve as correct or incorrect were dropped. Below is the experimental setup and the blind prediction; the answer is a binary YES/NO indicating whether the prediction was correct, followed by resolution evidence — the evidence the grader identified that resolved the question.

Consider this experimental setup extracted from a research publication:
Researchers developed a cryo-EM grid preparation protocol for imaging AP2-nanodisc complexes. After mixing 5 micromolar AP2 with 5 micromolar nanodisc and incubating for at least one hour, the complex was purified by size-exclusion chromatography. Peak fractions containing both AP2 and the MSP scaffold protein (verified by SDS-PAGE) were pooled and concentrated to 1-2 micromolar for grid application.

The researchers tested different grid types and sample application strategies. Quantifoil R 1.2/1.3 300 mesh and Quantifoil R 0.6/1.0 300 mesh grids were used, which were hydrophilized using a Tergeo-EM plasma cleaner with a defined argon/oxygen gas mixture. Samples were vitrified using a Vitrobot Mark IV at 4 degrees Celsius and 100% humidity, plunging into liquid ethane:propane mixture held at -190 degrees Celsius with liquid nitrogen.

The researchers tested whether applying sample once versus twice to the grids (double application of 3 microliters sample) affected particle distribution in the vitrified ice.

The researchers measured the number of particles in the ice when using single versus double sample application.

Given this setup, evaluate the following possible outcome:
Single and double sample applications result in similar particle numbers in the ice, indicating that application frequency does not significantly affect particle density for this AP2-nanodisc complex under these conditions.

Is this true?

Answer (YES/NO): NO